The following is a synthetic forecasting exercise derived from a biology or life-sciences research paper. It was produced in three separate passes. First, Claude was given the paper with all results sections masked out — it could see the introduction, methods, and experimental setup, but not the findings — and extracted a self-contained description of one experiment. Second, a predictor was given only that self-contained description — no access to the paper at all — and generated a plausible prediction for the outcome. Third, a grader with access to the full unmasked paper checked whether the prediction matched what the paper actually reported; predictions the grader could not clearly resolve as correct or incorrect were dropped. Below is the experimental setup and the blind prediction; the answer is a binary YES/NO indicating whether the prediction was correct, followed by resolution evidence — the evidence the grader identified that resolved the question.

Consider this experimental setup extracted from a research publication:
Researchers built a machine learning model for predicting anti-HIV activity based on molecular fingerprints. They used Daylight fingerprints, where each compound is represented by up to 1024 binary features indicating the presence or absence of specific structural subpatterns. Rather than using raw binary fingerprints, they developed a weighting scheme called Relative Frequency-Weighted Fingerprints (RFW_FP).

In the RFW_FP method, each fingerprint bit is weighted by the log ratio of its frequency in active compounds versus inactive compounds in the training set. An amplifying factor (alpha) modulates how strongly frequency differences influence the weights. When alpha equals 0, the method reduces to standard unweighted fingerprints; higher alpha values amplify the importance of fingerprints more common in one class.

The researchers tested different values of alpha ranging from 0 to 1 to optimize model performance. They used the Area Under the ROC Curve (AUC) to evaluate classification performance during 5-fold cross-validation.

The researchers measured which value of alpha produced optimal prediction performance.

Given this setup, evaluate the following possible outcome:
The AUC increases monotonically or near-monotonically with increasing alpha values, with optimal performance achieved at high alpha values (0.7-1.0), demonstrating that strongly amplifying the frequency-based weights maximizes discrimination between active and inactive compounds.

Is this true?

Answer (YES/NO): NO